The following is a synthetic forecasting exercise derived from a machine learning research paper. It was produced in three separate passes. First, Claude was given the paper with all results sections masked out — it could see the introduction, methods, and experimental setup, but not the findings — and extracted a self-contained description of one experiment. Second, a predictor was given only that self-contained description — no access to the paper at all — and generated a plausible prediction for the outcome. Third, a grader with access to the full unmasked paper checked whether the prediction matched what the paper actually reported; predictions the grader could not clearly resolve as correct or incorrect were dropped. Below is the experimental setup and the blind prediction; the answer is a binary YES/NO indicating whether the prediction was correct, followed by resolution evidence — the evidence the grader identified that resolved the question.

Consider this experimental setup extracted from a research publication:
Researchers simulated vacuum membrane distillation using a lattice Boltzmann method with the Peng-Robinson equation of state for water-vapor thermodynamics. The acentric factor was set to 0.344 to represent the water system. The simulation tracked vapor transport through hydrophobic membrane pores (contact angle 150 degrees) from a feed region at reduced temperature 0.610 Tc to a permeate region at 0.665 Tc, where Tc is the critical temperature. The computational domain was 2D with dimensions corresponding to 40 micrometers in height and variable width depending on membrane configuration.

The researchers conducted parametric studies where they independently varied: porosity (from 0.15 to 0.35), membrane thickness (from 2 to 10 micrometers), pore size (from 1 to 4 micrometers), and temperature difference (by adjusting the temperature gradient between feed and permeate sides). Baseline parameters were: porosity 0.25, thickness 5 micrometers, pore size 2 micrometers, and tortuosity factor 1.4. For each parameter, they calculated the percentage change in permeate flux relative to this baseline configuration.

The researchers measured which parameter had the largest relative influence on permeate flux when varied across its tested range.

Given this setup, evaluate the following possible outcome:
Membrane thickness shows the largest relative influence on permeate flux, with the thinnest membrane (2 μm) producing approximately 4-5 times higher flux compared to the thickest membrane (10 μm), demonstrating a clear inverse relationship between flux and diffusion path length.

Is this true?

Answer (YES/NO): NO